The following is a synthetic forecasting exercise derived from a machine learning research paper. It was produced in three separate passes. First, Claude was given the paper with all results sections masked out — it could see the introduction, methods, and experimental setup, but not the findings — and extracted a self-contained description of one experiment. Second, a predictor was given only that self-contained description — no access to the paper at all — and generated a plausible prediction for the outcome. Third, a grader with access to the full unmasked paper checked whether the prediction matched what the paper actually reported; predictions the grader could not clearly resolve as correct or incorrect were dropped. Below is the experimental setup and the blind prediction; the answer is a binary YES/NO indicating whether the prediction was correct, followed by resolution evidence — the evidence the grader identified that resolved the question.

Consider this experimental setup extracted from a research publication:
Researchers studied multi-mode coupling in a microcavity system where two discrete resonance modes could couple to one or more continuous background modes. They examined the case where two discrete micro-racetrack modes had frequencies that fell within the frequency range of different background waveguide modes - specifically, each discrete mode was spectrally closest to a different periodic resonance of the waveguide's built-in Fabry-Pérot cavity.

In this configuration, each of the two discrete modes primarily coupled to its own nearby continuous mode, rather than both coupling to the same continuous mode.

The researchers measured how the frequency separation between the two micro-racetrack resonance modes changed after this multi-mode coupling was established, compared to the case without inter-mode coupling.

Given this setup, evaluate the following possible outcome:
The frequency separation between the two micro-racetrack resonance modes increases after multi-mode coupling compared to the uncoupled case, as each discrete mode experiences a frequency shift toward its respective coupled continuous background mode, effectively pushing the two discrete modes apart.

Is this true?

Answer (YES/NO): YES